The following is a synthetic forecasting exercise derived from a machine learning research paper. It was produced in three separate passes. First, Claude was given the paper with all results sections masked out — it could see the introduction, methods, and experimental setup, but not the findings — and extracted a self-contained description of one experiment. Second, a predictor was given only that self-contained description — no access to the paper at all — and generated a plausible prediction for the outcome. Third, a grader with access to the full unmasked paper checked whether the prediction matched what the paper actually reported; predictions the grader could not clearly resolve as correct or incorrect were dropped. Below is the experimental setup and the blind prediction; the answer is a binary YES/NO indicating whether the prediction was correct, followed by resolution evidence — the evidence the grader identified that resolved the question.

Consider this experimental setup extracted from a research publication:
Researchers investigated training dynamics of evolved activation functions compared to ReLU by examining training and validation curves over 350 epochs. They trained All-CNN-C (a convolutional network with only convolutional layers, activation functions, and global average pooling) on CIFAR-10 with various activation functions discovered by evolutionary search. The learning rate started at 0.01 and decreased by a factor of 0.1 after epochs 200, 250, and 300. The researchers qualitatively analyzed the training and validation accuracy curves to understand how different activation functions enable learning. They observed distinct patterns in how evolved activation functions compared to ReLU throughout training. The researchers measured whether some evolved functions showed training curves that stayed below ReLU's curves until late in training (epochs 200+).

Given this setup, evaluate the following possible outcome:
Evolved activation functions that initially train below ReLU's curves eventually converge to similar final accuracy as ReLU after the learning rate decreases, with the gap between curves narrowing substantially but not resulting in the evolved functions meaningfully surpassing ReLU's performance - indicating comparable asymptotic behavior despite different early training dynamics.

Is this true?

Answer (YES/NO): NO